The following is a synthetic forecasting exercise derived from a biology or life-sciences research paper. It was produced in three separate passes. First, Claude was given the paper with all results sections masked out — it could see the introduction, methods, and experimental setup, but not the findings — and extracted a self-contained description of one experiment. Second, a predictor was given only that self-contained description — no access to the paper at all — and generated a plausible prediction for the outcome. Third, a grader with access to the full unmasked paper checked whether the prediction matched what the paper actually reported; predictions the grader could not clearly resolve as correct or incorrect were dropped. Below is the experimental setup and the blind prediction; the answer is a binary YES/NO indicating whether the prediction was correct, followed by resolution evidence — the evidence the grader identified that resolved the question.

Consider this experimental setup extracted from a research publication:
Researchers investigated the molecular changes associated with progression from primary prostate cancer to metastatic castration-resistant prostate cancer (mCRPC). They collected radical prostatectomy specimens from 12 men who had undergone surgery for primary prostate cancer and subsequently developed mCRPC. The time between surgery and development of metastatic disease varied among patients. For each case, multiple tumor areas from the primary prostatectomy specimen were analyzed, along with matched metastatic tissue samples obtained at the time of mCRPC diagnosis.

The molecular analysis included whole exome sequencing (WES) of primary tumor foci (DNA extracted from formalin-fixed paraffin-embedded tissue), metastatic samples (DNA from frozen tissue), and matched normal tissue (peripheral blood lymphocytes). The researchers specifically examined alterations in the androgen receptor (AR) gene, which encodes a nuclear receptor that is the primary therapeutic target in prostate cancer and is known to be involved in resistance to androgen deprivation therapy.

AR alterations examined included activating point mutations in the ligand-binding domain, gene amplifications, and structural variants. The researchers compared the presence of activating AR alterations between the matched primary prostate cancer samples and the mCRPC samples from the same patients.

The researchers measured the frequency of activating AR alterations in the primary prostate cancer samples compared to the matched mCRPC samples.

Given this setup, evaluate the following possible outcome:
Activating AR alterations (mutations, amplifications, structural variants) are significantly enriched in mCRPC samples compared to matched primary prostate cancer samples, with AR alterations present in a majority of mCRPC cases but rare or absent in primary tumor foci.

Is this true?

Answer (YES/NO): YES